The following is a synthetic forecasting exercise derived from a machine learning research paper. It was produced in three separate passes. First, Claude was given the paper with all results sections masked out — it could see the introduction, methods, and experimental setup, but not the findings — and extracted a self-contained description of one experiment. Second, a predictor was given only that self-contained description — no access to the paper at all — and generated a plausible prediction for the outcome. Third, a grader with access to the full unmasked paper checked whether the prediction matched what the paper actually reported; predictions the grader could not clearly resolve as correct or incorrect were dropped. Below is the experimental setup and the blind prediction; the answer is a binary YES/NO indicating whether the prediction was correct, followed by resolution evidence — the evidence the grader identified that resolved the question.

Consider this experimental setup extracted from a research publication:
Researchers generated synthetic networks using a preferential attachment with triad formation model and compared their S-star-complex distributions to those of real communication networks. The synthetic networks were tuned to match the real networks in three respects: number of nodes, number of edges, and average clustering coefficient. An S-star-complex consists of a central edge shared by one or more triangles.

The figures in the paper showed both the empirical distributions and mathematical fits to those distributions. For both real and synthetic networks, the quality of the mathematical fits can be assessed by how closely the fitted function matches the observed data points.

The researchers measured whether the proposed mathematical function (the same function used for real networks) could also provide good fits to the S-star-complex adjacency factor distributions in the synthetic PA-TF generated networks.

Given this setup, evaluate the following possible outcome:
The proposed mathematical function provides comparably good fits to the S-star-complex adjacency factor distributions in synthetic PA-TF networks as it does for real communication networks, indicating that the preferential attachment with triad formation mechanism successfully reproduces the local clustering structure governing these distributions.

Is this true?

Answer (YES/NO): NO